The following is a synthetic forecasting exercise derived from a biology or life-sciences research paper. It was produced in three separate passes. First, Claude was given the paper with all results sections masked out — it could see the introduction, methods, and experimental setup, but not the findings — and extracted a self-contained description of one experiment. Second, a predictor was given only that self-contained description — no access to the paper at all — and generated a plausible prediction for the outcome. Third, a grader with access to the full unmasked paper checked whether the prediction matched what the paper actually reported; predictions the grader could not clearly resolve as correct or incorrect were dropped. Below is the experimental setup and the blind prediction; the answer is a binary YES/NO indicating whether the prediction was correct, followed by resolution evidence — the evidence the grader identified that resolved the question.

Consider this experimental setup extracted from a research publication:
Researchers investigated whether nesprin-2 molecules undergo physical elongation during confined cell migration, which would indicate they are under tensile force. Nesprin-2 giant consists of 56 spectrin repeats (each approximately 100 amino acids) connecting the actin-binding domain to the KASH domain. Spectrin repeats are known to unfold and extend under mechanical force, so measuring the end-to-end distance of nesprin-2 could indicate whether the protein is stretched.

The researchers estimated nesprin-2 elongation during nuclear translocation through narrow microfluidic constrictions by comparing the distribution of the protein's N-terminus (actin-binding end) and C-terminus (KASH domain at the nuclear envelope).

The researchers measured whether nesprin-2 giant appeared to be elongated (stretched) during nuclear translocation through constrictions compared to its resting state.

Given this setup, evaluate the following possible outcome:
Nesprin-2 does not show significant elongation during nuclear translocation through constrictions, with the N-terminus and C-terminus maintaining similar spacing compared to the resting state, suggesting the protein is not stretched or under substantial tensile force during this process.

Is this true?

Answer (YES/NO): NO